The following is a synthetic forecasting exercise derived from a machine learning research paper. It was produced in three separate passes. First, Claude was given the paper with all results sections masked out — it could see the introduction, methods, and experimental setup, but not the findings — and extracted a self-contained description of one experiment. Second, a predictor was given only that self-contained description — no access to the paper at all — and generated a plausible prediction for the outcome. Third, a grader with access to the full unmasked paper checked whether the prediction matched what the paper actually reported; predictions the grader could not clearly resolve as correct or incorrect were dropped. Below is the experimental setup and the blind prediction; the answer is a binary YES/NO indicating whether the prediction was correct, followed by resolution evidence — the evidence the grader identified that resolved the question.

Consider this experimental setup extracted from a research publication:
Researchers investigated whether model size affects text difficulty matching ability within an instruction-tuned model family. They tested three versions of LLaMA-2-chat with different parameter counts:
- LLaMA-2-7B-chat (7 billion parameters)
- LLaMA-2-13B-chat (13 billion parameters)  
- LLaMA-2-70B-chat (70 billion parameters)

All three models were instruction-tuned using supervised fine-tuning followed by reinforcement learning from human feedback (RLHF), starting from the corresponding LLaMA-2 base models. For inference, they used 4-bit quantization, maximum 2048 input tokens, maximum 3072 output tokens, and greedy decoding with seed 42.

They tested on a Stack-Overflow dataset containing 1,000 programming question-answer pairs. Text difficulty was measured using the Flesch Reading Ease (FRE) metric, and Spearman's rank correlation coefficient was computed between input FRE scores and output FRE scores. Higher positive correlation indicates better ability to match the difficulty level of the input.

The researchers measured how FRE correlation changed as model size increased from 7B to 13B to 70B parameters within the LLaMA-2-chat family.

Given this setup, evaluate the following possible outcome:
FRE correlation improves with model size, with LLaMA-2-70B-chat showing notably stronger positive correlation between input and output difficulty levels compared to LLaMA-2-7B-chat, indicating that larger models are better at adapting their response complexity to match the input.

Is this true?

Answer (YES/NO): NO